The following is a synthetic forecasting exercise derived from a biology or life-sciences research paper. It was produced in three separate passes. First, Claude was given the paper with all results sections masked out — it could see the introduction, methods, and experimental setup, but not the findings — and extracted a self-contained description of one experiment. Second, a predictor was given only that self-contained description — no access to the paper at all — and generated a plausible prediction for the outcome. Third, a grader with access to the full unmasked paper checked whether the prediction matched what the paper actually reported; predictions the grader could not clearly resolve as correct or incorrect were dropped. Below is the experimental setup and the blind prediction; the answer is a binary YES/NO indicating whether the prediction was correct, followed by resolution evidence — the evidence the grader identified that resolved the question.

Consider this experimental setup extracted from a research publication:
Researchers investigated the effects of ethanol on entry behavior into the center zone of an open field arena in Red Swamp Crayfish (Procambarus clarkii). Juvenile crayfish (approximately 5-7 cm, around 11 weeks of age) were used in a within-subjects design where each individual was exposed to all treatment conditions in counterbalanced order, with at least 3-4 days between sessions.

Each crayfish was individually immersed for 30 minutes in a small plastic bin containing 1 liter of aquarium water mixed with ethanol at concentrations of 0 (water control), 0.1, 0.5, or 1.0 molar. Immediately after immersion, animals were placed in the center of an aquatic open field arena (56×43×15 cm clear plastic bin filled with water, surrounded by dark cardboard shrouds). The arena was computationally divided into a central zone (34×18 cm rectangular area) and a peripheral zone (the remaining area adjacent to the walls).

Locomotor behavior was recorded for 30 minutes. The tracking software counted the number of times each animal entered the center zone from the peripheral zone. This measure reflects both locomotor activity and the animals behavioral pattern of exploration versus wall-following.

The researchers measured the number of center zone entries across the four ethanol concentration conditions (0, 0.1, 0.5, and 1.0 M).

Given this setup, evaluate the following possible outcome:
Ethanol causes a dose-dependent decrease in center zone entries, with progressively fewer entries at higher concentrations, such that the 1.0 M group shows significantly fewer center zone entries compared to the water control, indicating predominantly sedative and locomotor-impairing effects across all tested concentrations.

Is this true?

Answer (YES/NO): NO